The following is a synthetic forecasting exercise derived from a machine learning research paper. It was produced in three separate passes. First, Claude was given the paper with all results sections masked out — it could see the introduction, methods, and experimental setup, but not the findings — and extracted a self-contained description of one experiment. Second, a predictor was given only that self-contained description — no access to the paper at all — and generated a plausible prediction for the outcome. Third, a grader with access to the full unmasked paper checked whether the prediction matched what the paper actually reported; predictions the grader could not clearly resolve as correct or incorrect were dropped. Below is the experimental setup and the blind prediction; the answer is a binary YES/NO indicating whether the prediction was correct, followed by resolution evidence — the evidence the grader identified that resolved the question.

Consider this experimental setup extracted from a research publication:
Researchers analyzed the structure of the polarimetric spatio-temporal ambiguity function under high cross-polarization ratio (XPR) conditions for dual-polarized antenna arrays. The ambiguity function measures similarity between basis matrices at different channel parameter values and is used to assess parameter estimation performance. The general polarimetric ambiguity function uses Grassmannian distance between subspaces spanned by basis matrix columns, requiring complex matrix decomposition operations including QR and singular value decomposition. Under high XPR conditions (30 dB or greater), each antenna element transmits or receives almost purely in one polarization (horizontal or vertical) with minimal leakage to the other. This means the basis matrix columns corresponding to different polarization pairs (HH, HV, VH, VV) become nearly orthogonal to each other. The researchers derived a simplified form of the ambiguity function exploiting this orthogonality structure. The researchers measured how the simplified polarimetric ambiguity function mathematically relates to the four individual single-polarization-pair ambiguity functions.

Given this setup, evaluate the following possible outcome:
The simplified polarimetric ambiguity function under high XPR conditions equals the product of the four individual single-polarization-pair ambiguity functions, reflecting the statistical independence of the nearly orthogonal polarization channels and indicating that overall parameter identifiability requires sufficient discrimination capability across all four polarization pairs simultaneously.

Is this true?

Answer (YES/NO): NO